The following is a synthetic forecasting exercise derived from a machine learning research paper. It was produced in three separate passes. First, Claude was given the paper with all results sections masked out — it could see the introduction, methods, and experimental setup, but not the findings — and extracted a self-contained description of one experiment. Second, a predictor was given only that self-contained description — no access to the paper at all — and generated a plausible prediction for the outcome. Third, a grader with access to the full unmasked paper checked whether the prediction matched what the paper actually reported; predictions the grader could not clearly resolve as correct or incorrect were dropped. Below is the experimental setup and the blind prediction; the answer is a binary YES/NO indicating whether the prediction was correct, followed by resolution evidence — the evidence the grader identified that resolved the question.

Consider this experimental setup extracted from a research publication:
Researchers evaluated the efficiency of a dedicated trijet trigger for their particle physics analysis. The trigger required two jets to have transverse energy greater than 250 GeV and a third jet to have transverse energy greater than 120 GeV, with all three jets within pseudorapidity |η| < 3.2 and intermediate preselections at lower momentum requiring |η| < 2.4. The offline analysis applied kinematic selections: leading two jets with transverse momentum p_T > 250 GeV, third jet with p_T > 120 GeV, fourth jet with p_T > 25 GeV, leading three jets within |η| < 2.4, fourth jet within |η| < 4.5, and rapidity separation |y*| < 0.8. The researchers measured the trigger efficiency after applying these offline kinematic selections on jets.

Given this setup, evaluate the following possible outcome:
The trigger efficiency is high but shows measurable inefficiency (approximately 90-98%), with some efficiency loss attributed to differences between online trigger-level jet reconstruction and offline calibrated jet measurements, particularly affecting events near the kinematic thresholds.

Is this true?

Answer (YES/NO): NO